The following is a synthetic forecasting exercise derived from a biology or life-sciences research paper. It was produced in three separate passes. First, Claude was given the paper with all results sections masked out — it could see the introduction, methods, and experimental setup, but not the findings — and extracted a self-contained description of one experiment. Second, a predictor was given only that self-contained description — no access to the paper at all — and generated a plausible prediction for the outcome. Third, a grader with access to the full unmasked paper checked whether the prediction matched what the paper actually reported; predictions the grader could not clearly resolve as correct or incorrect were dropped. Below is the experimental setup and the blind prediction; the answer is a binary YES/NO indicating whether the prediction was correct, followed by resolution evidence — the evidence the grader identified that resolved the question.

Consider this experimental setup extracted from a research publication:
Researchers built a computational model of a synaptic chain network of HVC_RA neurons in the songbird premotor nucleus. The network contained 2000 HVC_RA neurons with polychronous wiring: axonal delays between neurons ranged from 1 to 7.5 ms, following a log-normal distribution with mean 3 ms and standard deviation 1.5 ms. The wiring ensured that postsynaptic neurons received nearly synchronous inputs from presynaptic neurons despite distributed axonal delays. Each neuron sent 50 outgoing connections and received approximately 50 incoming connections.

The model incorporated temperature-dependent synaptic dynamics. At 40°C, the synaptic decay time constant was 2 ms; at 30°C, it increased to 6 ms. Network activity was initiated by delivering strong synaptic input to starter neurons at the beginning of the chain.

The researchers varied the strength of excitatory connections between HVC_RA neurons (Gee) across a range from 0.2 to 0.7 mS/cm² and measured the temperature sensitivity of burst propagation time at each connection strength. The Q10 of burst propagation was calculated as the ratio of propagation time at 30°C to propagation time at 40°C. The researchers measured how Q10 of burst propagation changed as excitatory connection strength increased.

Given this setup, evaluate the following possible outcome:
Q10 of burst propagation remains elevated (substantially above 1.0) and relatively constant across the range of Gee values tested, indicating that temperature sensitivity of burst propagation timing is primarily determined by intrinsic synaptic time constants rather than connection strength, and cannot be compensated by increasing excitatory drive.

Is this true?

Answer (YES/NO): NO